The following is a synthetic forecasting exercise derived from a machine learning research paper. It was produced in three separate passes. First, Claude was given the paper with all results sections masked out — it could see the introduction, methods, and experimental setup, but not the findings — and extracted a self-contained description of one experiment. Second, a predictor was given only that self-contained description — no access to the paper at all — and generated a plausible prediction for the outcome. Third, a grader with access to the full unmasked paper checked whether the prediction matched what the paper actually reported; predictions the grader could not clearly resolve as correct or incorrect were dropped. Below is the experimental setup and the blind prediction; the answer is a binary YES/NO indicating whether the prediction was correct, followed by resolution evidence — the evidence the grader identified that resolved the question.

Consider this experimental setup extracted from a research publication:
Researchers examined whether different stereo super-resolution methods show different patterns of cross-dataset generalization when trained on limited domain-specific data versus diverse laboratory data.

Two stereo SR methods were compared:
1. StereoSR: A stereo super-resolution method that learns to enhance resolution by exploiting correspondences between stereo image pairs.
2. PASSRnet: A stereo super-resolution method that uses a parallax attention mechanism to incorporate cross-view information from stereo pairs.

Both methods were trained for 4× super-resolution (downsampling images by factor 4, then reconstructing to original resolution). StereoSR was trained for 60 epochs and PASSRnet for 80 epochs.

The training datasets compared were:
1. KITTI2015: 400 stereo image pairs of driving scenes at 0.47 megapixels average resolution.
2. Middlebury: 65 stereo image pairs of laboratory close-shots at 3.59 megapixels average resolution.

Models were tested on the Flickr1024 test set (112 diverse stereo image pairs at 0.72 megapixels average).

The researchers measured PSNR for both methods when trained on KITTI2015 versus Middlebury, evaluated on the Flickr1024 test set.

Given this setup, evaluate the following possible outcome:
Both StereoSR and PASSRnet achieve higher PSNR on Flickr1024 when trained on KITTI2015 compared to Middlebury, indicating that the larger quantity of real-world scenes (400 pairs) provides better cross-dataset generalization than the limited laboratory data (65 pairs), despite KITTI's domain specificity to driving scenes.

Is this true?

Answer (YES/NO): NO